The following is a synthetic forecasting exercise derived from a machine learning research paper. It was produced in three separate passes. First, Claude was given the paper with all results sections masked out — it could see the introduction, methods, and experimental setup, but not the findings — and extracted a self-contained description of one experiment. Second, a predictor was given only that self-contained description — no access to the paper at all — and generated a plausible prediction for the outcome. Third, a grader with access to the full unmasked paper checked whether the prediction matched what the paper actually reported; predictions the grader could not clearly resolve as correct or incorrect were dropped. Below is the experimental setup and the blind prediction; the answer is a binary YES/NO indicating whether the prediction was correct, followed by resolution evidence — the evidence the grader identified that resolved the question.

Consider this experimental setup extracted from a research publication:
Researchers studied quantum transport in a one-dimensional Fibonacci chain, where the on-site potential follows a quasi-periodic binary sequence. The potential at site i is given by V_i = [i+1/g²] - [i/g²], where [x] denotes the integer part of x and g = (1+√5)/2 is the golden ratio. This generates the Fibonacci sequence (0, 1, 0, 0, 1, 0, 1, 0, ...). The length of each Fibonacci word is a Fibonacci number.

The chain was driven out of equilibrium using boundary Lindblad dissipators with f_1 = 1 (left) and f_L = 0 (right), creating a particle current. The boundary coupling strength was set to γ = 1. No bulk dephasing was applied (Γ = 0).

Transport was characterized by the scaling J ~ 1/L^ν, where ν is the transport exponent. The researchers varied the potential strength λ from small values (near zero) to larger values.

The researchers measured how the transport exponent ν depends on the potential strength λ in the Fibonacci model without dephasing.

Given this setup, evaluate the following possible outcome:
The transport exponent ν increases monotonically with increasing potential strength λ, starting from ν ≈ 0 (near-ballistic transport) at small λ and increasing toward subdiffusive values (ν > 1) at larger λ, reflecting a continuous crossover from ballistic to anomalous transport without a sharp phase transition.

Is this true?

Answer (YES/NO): YES